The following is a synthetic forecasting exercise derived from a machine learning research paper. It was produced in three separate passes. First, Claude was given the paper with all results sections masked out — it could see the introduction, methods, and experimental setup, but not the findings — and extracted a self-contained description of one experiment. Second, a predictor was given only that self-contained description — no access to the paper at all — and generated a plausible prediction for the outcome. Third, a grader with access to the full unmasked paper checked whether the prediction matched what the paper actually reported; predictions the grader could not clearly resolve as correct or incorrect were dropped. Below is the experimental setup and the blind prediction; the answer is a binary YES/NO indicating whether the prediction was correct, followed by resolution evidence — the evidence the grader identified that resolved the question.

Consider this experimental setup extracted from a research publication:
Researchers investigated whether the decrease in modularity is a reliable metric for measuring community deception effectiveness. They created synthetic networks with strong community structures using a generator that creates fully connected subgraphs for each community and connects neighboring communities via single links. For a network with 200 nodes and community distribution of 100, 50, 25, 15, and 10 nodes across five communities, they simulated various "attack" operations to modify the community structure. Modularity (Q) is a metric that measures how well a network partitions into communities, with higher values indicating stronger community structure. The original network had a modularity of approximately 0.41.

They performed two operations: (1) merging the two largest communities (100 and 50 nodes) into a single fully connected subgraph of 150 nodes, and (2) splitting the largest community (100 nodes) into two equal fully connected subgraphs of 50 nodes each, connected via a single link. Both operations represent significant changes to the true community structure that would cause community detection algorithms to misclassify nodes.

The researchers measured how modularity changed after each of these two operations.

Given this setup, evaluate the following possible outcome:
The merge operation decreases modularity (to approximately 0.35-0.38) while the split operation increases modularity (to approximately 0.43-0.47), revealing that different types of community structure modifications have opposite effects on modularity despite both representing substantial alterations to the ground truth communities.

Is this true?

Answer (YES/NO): NO